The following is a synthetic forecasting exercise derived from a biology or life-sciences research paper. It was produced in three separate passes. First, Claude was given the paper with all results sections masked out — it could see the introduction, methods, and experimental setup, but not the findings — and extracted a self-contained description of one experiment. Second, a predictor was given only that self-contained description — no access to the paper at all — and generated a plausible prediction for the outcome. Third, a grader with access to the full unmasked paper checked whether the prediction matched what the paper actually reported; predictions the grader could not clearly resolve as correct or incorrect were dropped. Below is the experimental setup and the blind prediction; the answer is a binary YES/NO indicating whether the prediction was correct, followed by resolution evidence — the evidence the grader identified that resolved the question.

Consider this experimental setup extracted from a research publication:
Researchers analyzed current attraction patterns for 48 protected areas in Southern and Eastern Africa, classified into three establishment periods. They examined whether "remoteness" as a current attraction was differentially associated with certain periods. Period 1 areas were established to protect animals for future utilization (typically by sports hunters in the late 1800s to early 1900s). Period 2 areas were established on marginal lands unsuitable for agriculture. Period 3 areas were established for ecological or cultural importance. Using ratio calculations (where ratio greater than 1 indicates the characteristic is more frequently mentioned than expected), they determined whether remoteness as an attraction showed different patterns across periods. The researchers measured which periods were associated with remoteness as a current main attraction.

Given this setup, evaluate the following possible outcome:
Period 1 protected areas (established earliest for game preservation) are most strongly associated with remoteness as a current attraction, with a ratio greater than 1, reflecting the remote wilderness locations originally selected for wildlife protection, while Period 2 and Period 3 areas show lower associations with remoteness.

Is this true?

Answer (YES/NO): NO